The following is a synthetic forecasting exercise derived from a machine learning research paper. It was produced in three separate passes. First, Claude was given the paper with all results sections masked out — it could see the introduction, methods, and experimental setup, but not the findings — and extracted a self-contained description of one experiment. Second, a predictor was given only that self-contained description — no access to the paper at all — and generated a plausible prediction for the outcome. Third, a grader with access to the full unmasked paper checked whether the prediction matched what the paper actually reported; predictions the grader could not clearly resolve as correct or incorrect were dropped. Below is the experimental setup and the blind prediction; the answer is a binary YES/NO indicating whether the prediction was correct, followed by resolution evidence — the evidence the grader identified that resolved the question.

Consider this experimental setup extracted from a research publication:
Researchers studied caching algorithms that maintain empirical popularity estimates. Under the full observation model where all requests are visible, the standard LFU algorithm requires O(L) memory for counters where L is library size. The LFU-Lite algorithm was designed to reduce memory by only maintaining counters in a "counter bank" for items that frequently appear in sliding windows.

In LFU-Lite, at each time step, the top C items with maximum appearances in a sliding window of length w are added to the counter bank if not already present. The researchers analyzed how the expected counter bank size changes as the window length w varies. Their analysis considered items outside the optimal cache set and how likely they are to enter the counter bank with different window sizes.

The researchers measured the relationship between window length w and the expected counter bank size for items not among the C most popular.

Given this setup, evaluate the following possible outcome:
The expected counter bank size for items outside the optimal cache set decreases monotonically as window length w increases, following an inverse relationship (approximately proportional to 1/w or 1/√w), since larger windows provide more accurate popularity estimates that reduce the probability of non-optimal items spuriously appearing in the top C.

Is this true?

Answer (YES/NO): NO